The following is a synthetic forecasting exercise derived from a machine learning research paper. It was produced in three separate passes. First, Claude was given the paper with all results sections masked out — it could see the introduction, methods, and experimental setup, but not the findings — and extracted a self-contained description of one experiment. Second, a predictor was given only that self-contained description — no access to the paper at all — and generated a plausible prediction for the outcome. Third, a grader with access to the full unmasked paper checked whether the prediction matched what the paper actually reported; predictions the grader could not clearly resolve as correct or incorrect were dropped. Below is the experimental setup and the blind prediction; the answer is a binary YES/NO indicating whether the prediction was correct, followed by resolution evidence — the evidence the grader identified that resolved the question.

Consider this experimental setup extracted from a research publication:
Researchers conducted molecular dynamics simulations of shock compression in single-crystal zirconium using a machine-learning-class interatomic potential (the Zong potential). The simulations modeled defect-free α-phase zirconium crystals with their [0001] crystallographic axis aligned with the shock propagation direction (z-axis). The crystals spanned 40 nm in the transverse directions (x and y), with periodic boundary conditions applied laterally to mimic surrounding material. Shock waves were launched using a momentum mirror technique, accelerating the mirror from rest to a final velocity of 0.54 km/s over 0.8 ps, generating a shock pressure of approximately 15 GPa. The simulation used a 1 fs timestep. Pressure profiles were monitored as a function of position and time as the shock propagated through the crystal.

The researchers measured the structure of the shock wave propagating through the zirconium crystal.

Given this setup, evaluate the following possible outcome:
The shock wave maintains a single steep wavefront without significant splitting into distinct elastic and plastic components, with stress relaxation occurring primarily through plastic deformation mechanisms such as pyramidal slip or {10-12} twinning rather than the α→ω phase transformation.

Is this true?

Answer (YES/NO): NO